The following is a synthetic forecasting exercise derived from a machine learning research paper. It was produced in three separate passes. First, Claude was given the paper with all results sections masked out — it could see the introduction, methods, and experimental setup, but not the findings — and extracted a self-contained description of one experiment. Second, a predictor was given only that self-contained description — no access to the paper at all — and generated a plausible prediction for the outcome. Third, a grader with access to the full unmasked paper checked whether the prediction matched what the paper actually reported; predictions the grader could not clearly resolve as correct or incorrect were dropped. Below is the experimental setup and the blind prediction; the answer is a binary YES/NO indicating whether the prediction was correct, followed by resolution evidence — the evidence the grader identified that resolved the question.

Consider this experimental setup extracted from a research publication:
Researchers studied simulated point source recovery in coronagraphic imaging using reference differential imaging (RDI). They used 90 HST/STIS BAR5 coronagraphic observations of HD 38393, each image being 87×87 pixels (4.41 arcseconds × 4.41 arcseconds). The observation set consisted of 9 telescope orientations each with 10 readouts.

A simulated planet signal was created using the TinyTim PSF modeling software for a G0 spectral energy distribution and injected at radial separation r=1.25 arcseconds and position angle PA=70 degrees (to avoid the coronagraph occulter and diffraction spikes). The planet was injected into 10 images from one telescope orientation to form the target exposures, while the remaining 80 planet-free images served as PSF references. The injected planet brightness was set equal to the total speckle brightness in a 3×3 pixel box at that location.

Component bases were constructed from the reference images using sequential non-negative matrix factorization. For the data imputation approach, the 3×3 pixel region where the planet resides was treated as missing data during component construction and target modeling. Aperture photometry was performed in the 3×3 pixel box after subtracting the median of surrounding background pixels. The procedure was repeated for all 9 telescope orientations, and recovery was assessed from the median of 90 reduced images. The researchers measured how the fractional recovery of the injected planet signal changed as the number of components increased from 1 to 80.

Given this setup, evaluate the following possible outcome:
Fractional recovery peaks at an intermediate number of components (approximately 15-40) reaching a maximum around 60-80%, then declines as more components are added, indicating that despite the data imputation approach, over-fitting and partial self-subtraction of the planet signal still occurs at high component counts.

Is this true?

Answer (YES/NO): NO